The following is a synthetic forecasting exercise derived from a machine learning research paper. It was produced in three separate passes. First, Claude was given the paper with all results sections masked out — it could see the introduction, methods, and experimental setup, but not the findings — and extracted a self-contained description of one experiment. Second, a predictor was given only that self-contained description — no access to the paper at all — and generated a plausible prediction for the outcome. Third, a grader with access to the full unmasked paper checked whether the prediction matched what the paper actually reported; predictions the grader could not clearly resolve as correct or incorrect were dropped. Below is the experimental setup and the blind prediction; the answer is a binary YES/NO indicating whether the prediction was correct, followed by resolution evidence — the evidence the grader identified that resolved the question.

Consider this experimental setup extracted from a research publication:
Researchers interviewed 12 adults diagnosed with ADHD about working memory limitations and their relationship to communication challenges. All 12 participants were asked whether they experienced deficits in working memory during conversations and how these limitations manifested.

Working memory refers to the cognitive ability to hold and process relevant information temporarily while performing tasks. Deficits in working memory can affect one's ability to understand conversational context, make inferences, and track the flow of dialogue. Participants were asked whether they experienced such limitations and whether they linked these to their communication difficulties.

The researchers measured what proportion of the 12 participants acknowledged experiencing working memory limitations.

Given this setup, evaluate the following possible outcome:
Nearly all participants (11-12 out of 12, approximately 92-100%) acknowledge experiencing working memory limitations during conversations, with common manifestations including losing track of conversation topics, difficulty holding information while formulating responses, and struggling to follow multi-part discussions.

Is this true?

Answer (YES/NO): YES